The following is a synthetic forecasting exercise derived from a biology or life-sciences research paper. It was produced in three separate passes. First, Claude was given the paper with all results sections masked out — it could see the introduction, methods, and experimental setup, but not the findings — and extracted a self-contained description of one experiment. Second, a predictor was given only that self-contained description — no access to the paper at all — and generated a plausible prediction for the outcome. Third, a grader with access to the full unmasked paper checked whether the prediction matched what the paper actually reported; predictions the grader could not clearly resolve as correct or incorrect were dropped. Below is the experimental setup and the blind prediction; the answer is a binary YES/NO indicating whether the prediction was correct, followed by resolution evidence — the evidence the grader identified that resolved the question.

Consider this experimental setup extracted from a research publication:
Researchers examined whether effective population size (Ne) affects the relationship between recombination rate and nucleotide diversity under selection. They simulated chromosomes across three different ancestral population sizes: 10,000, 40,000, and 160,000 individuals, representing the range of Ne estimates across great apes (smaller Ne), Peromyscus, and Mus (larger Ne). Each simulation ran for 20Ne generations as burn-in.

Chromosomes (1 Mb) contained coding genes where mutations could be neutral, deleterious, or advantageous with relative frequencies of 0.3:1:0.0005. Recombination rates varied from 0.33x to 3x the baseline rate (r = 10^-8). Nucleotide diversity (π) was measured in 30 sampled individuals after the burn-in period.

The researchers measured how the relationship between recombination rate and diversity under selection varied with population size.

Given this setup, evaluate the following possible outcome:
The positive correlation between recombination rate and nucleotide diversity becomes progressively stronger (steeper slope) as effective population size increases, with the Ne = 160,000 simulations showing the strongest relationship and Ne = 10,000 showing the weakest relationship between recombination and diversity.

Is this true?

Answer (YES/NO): YES